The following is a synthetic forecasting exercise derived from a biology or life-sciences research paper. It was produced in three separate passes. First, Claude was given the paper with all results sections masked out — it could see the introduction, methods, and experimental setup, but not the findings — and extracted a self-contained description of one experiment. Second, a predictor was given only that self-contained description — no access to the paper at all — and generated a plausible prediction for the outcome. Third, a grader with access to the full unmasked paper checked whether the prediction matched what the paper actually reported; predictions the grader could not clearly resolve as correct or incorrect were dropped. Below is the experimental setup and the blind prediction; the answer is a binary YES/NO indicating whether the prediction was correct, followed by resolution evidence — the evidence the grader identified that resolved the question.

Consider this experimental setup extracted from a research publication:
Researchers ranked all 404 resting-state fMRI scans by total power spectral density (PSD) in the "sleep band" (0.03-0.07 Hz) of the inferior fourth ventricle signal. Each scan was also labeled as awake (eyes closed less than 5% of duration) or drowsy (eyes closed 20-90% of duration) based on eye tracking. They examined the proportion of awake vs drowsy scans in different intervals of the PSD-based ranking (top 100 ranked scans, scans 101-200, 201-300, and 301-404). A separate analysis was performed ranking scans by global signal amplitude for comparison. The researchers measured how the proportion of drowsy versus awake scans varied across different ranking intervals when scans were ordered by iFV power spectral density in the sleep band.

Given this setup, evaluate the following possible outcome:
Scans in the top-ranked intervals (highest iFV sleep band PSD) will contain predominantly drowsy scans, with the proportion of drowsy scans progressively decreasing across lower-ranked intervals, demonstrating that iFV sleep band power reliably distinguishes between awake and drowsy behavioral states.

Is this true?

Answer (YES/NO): YES